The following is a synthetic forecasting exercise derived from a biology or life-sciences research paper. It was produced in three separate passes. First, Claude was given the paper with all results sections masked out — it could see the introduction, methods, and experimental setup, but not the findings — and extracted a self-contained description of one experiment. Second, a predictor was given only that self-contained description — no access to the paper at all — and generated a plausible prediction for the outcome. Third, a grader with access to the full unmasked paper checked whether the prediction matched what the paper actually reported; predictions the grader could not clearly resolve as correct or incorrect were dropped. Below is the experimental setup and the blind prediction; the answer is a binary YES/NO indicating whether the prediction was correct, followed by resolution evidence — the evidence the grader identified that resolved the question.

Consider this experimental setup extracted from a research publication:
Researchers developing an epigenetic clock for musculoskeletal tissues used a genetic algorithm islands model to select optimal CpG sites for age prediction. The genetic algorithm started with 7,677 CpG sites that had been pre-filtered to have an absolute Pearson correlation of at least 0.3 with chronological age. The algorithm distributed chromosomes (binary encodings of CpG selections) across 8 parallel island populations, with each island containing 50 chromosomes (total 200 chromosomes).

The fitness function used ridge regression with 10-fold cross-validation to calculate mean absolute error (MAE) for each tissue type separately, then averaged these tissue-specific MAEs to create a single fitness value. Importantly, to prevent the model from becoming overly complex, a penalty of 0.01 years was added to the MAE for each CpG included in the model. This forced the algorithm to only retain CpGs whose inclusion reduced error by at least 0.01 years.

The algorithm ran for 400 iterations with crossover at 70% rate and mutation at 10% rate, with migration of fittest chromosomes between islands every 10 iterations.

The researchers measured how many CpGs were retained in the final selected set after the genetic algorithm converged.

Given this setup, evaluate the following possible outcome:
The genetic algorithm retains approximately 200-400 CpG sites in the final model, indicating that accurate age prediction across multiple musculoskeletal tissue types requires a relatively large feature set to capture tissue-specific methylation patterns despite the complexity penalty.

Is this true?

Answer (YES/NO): NO